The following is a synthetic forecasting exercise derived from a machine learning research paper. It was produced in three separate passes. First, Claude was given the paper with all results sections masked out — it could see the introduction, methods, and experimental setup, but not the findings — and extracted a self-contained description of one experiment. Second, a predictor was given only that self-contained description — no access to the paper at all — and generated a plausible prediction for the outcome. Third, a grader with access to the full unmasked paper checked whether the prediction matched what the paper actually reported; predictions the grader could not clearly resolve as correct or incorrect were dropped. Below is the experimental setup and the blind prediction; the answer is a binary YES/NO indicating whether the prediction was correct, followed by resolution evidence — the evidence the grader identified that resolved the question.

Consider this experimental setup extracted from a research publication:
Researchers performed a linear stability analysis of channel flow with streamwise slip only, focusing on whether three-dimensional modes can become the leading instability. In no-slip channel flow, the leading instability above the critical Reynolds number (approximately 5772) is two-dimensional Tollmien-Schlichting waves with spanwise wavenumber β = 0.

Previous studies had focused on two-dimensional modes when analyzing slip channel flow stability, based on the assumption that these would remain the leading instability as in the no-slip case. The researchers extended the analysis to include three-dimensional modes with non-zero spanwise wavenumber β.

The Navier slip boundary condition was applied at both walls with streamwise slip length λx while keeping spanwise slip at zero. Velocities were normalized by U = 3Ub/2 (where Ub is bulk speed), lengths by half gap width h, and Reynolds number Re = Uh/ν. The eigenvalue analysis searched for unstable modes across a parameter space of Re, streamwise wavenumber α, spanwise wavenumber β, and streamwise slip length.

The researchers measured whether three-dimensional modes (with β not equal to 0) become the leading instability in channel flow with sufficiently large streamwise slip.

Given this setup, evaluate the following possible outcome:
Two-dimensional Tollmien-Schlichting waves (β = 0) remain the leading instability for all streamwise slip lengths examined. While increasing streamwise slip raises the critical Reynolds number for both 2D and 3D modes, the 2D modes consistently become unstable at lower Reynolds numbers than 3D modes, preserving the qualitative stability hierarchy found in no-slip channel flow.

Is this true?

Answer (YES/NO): NO